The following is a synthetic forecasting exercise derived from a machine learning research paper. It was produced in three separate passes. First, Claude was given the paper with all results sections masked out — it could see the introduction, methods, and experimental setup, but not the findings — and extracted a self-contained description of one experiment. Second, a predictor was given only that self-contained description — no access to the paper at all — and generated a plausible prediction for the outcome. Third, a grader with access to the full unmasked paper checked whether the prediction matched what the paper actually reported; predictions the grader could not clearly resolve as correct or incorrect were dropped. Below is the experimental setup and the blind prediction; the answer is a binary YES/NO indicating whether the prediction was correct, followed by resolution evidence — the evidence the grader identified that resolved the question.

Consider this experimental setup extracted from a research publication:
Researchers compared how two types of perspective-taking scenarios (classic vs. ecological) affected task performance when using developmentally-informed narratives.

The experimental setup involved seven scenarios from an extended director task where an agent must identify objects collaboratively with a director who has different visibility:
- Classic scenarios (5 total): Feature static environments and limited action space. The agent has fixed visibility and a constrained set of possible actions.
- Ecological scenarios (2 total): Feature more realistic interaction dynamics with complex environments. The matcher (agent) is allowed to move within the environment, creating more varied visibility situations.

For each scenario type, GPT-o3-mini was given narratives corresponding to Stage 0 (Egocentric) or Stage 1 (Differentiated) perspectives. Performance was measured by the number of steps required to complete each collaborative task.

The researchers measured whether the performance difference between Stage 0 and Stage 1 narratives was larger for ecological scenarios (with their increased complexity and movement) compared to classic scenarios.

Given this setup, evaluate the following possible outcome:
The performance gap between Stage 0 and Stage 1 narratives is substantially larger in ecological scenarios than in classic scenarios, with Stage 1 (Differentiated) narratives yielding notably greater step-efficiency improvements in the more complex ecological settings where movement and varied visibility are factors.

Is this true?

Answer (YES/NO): NO